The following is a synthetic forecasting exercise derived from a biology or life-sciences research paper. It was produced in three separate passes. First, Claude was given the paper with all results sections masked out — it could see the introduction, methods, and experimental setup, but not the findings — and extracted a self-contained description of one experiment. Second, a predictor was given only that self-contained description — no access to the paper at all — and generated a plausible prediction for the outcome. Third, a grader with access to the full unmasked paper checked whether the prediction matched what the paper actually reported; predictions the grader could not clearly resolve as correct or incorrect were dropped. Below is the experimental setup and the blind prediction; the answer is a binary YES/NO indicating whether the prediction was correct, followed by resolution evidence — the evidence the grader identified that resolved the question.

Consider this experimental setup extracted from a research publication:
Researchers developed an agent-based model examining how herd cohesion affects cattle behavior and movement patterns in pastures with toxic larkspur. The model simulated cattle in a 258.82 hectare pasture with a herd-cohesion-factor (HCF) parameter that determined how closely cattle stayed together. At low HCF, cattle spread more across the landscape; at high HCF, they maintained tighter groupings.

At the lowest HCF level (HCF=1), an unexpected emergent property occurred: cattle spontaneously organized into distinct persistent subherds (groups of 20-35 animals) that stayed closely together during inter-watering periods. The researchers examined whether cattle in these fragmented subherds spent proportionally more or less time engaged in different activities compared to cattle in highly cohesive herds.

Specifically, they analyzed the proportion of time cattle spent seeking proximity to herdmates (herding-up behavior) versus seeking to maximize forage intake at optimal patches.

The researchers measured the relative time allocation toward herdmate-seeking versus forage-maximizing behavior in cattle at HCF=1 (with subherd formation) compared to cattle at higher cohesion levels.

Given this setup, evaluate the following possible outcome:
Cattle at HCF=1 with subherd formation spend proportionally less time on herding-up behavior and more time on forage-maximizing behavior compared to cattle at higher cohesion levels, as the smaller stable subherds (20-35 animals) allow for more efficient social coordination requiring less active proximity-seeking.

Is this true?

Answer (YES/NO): NO